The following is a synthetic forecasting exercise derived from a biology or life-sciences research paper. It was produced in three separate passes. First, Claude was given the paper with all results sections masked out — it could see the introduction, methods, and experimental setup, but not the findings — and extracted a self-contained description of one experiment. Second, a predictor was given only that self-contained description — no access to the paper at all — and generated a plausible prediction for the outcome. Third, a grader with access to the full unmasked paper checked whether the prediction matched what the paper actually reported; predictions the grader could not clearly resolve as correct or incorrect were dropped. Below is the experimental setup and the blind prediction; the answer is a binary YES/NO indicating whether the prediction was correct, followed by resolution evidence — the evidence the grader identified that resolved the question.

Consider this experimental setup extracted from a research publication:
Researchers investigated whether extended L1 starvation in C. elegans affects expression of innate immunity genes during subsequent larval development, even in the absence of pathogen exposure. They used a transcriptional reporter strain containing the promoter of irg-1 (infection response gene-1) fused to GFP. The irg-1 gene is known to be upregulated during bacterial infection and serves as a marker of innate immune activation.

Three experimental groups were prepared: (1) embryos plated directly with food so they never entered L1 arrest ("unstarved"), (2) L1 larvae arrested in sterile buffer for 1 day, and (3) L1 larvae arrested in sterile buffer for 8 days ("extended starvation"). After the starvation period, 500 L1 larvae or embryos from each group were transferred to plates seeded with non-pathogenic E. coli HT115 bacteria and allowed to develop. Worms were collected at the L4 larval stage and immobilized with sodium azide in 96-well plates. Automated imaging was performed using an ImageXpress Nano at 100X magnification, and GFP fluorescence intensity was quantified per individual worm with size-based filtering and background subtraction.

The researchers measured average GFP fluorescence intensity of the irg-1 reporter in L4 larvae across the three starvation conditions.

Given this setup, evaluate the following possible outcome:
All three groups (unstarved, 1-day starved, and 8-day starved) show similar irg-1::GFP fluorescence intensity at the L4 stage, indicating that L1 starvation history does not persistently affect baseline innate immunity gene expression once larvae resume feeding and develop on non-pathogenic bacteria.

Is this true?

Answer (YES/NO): NO